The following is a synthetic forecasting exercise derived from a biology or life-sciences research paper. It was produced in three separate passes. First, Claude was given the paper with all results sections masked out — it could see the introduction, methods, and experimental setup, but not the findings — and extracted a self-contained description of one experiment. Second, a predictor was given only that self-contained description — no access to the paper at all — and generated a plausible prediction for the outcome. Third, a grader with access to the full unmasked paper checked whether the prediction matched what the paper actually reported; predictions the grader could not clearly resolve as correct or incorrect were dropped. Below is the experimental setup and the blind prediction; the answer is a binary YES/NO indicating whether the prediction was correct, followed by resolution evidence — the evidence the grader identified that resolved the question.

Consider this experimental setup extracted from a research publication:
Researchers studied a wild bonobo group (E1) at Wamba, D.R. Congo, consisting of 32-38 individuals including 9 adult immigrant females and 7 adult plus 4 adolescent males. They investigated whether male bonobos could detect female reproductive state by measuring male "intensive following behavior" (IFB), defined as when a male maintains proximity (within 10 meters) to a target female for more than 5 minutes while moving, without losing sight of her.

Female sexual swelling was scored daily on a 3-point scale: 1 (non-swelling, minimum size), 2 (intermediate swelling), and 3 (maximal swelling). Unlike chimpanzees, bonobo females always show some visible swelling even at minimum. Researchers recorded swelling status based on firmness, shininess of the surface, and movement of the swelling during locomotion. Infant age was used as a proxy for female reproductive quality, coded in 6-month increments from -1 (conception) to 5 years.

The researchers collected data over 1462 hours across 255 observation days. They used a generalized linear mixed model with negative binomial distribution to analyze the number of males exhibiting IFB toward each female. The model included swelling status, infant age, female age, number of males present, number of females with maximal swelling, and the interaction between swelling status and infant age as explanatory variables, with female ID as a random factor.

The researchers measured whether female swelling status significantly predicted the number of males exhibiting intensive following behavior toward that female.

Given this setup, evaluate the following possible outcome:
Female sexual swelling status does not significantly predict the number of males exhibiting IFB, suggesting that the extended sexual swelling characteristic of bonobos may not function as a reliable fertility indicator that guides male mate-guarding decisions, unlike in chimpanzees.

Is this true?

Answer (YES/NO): NO